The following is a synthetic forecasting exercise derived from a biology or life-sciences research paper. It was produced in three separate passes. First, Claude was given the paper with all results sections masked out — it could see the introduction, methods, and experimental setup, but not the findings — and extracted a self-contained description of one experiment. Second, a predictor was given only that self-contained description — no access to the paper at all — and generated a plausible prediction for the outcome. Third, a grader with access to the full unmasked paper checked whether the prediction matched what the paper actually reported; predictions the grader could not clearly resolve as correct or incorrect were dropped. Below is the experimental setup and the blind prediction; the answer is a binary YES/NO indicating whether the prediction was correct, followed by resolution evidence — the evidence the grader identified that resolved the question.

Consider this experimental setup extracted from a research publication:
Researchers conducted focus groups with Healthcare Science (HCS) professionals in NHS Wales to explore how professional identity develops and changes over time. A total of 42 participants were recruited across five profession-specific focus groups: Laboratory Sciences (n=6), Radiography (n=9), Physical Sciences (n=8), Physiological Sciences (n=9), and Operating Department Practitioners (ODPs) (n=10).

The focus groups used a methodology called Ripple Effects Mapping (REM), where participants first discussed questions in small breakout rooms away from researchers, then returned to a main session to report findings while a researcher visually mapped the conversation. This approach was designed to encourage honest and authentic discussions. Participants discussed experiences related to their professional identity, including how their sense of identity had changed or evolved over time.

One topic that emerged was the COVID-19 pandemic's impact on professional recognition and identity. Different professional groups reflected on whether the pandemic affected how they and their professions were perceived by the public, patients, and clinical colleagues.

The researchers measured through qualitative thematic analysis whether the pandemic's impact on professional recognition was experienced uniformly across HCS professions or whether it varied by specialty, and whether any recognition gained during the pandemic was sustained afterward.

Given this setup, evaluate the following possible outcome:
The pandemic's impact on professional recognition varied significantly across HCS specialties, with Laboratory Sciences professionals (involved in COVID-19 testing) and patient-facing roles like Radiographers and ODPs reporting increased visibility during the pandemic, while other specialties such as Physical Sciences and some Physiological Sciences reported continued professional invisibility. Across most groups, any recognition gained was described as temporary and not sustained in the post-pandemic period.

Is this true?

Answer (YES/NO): NO